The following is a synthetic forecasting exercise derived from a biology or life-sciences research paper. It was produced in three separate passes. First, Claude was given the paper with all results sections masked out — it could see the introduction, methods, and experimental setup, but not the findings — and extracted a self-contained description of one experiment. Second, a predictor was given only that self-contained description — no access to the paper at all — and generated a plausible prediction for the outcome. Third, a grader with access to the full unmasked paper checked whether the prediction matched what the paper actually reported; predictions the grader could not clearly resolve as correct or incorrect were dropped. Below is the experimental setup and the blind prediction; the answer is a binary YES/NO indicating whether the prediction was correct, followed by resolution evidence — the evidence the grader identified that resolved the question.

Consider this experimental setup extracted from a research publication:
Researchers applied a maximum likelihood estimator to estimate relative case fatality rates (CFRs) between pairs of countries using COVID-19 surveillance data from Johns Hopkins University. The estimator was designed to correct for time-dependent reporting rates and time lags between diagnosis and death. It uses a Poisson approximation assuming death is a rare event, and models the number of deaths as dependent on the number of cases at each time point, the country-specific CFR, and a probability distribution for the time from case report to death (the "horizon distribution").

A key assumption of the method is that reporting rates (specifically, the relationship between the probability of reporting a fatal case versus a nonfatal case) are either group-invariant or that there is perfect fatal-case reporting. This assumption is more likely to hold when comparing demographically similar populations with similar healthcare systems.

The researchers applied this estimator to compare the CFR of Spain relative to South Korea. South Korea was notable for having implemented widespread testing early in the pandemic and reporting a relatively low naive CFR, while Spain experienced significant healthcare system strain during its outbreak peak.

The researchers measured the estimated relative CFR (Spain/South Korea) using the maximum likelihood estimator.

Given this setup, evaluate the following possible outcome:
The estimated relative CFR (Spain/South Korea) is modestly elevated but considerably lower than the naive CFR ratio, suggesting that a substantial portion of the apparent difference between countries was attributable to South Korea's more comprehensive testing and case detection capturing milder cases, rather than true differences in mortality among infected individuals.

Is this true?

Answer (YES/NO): NO